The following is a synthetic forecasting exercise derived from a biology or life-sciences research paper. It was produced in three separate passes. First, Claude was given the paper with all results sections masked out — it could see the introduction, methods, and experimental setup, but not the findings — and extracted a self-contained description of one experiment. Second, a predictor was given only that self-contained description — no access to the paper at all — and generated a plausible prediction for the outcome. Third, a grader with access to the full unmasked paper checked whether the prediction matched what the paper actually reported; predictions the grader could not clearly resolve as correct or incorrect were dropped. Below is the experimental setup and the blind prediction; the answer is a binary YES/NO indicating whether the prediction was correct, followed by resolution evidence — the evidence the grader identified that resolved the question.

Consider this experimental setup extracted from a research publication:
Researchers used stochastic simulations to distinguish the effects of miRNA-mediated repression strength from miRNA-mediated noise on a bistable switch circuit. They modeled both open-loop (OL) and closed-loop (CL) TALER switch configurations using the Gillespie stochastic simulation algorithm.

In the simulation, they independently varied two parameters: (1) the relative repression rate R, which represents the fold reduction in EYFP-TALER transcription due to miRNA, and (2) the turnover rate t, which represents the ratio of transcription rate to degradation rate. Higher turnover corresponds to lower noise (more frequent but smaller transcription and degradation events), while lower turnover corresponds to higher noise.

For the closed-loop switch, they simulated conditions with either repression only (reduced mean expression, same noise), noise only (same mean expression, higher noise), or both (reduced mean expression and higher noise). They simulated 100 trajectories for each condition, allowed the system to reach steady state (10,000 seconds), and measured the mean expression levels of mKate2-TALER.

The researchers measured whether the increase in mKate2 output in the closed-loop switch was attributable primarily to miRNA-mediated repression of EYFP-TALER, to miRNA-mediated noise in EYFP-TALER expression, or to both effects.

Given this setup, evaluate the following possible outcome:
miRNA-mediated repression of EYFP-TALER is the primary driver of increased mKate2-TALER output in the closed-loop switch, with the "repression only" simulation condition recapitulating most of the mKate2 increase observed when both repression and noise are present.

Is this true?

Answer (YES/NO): NO